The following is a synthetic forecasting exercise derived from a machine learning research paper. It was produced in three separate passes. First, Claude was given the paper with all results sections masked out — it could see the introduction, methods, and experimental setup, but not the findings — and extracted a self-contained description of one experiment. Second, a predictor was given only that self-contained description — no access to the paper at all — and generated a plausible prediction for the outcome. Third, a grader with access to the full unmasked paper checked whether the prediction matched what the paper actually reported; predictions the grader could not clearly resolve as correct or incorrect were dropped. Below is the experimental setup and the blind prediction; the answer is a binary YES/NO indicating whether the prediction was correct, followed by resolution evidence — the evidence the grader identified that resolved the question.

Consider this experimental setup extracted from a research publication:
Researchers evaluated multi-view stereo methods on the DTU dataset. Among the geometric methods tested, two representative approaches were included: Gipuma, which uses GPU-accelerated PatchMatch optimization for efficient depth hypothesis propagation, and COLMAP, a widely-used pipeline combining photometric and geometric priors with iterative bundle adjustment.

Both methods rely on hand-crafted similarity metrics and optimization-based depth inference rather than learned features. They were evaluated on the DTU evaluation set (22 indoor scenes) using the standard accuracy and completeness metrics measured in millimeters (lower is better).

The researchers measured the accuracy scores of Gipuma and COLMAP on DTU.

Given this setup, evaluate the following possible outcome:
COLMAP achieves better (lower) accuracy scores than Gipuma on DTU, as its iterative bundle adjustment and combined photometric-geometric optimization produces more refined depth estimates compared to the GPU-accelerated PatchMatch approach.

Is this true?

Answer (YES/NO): NO